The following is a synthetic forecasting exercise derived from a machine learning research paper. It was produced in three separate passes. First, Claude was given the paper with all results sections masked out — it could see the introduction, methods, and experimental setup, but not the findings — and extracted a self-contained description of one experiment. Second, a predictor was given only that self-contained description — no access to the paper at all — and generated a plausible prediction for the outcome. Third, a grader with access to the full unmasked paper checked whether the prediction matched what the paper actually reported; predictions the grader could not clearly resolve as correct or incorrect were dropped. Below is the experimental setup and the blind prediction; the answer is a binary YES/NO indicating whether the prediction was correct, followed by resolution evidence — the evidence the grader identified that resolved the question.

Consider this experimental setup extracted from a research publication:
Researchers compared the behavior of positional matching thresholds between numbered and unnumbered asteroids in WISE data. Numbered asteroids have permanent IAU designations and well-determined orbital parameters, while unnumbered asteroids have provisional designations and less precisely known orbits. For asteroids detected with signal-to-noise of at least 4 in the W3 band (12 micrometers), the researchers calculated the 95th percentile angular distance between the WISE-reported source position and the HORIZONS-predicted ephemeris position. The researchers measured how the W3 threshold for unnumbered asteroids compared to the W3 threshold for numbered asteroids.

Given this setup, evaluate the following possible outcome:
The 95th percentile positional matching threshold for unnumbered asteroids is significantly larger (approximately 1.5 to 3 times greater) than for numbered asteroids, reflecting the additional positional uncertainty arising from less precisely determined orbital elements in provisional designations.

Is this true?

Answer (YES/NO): YES